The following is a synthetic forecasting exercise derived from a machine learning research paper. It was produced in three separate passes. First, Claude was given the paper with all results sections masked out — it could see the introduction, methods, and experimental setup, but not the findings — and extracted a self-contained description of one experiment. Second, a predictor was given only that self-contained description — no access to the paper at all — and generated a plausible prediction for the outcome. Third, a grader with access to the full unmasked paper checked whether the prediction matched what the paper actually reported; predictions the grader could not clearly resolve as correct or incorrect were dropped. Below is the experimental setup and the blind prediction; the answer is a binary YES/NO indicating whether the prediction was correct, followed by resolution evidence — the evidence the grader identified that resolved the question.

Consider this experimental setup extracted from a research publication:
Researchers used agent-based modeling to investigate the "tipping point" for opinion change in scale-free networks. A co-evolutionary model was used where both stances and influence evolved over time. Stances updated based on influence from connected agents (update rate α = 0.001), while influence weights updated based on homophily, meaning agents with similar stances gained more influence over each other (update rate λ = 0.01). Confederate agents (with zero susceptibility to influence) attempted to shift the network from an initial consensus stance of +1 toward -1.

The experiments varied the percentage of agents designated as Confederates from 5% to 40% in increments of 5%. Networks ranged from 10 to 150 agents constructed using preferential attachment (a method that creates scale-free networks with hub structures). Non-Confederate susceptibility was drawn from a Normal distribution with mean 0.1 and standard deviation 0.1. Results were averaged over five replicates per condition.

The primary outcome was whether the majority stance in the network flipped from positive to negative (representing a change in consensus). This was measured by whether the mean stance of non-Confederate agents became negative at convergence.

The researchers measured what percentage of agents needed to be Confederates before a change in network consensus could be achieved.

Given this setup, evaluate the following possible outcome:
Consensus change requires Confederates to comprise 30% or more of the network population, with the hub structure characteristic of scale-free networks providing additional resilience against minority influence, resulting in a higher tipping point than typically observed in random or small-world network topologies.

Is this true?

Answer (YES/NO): NO